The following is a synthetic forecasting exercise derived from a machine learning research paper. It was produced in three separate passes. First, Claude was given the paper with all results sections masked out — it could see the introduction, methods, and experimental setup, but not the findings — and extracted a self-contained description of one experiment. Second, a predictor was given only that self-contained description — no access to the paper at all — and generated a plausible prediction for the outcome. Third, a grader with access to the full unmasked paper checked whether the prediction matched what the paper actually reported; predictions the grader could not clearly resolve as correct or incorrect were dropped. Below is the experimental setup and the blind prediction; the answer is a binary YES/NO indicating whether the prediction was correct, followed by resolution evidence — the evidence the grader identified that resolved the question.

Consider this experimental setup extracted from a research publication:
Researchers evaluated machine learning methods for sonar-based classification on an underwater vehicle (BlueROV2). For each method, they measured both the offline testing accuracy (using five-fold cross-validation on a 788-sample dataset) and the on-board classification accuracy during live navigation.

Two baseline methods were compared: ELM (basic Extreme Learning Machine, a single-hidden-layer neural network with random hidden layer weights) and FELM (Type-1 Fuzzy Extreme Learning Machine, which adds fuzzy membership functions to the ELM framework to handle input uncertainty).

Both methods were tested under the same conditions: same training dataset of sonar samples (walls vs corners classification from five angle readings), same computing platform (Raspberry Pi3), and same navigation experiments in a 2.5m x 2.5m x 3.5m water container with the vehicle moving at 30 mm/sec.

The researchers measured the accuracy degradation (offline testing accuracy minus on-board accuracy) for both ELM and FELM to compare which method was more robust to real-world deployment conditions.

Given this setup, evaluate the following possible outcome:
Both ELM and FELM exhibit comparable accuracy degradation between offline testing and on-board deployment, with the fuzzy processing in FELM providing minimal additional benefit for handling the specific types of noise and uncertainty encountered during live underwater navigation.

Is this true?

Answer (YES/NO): NO